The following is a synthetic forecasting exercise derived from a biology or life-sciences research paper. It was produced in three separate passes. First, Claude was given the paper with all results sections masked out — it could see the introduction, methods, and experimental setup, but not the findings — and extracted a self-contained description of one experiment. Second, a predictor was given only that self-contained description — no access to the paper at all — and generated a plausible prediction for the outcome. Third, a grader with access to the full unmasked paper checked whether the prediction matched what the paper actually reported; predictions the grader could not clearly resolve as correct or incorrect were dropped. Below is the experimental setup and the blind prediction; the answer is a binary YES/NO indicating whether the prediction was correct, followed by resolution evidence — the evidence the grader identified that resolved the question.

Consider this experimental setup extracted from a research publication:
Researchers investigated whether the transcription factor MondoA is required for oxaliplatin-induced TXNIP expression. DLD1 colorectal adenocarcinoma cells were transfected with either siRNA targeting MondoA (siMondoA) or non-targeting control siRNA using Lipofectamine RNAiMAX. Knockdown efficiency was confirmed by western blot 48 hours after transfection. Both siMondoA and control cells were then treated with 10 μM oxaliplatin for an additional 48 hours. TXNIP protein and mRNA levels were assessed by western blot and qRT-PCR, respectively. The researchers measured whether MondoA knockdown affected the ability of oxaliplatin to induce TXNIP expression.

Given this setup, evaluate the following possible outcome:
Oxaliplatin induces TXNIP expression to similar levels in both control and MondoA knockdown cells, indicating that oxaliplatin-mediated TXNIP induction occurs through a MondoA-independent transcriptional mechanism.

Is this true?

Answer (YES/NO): NO